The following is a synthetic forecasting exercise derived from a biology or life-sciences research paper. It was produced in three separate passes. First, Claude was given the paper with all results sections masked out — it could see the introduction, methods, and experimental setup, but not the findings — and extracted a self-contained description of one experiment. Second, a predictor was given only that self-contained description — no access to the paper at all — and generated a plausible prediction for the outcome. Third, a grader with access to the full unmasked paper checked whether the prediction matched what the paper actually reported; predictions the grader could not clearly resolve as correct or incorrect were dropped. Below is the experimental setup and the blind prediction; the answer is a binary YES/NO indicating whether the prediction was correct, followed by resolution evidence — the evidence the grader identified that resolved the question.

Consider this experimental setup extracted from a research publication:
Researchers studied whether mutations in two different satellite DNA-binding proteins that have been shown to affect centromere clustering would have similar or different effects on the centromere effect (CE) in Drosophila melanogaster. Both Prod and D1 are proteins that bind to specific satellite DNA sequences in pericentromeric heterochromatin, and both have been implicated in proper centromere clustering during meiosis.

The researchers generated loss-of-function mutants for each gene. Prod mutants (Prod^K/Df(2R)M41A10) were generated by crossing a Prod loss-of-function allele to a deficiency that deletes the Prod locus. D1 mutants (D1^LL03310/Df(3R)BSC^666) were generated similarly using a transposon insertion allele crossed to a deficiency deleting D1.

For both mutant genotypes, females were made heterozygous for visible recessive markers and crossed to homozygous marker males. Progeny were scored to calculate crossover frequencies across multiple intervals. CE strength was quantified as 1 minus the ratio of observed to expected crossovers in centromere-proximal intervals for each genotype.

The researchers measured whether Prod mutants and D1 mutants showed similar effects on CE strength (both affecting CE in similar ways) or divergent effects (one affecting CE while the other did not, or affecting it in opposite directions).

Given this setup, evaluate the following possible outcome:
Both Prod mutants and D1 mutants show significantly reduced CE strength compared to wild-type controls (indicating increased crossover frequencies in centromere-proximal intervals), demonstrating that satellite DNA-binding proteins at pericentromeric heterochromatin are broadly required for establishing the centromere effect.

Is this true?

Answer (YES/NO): NO